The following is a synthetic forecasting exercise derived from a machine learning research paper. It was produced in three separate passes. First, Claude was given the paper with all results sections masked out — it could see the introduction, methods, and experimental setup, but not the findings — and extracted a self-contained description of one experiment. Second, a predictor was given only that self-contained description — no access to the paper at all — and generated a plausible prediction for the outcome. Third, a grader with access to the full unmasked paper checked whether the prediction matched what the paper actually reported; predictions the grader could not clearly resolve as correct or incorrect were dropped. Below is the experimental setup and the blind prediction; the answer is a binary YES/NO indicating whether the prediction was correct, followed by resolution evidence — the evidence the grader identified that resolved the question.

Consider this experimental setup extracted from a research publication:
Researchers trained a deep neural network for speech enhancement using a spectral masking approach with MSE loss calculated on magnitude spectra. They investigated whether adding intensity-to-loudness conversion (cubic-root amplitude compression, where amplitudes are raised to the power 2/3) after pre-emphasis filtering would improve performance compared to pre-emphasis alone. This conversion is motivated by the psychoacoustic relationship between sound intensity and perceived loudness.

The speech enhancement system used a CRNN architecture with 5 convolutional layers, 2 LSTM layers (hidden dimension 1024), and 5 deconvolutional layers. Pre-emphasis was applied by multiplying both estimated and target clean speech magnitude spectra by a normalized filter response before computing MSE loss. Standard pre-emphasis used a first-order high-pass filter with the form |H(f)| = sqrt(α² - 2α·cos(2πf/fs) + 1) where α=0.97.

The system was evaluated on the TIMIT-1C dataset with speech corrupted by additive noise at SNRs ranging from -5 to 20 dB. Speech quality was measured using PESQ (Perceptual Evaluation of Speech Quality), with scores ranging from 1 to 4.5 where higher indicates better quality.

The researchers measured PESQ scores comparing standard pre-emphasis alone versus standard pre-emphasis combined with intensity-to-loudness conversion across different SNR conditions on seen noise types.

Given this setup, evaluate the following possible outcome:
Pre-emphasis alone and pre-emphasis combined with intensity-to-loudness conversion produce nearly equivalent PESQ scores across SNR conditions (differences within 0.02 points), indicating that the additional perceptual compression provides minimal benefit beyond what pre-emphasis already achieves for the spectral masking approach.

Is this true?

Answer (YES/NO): NO